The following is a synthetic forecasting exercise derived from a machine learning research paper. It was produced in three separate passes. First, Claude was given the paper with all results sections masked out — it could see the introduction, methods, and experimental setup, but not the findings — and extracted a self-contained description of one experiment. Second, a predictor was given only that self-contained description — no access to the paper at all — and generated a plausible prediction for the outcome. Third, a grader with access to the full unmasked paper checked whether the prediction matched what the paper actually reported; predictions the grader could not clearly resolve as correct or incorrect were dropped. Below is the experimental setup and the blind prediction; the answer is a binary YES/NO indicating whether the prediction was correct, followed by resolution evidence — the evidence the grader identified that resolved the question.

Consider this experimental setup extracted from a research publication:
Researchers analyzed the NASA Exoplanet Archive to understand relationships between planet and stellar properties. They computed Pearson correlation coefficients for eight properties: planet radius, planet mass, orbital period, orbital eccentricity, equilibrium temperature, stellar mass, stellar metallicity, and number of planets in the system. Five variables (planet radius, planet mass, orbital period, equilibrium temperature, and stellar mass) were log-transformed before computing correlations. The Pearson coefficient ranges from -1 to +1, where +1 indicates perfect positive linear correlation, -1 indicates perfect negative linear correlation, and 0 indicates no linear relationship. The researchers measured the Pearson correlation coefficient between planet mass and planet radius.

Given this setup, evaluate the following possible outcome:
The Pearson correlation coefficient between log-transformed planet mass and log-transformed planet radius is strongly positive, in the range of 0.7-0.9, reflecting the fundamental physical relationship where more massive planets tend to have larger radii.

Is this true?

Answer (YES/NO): YES